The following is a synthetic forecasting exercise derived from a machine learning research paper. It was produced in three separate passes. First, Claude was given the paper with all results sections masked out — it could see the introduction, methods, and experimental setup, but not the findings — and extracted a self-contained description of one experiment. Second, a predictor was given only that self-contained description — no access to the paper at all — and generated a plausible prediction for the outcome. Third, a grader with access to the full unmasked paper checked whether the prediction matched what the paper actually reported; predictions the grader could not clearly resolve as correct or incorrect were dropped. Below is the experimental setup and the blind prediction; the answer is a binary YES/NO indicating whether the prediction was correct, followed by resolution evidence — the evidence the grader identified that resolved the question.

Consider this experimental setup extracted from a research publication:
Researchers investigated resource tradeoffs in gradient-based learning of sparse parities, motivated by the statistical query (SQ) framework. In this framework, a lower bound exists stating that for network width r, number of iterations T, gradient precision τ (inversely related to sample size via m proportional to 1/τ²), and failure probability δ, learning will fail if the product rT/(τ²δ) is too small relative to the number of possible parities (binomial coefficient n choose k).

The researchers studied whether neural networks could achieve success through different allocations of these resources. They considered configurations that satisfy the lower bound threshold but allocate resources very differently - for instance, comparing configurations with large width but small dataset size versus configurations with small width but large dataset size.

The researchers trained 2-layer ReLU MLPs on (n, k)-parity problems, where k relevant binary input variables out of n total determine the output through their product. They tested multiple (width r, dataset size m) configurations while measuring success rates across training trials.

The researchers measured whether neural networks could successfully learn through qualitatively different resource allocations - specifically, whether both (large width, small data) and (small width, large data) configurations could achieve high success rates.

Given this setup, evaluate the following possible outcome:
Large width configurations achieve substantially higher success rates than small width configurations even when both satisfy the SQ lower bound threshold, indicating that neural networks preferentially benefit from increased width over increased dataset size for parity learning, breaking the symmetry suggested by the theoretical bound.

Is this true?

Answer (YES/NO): NO